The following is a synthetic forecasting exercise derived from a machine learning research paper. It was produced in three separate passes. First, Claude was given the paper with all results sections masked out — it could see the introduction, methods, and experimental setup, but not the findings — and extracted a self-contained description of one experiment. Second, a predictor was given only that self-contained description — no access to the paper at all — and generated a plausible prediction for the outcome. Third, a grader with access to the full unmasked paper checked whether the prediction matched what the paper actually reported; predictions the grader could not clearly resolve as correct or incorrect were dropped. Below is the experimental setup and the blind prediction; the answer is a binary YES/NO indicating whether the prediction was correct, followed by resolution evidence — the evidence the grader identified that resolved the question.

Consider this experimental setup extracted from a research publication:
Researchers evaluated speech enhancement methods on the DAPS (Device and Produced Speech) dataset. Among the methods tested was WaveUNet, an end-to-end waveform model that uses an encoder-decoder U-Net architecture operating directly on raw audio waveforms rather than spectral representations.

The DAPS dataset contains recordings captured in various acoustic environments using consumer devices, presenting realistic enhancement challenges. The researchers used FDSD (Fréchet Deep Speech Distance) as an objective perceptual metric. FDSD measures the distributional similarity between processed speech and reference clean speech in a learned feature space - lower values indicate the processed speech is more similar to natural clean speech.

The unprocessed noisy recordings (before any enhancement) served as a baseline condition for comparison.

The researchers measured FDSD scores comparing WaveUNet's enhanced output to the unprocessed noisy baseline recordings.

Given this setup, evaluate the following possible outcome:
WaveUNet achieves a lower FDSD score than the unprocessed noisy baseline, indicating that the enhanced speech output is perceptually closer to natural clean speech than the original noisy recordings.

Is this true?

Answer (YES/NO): NO